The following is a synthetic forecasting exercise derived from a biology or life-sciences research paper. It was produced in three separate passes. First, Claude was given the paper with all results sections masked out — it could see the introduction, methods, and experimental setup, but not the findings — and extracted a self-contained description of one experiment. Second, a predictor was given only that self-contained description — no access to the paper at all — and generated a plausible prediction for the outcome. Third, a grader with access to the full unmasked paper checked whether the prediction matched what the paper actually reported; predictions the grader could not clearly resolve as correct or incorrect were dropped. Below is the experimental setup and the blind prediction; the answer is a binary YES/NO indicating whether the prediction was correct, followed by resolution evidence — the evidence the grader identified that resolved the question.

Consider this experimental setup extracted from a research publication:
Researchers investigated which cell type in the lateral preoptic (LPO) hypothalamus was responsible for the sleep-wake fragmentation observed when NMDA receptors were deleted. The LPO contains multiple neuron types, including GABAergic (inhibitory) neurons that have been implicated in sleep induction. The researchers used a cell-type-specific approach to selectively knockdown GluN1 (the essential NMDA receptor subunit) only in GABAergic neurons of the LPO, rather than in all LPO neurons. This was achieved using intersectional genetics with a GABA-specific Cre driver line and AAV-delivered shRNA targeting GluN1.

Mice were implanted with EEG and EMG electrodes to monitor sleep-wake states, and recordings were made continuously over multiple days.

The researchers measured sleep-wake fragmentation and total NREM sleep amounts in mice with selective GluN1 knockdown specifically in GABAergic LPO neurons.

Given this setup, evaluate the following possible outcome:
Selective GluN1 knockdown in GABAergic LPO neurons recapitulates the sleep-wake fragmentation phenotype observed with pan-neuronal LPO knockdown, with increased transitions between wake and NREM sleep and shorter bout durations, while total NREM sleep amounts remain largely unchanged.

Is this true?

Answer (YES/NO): YES